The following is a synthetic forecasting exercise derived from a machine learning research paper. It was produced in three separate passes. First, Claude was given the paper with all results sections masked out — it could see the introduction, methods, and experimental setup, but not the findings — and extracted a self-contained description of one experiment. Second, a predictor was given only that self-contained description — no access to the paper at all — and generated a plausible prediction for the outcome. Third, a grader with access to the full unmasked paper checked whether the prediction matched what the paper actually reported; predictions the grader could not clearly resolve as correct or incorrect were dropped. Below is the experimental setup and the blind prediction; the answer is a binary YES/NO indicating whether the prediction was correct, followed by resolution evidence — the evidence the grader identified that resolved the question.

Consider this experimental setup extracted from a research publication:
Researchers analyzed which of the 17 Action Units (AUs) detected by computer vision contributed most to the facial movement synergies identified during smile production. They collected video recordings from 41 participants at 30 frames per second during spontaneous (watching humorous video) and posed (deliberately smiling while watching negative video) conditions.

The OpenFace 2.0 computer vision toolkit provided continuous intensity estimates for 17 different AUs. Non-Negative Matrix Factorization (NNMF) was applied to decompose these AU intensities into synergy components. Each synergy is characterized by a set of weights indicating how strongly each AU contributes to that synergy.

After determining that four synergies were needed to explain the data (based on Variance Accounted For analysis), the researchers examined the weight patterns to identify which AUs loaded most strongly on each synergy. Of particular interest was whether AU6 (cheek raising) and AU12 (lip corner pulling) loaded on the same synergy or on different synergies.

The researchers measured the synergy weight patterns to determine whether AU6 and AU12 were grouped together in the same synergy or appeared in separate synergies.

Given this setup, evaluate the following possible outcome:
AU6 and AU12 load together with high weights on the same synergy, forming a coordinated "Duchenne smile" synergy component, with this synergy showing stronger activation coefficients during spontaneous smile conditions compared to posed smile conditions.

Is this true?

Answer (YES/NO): NO